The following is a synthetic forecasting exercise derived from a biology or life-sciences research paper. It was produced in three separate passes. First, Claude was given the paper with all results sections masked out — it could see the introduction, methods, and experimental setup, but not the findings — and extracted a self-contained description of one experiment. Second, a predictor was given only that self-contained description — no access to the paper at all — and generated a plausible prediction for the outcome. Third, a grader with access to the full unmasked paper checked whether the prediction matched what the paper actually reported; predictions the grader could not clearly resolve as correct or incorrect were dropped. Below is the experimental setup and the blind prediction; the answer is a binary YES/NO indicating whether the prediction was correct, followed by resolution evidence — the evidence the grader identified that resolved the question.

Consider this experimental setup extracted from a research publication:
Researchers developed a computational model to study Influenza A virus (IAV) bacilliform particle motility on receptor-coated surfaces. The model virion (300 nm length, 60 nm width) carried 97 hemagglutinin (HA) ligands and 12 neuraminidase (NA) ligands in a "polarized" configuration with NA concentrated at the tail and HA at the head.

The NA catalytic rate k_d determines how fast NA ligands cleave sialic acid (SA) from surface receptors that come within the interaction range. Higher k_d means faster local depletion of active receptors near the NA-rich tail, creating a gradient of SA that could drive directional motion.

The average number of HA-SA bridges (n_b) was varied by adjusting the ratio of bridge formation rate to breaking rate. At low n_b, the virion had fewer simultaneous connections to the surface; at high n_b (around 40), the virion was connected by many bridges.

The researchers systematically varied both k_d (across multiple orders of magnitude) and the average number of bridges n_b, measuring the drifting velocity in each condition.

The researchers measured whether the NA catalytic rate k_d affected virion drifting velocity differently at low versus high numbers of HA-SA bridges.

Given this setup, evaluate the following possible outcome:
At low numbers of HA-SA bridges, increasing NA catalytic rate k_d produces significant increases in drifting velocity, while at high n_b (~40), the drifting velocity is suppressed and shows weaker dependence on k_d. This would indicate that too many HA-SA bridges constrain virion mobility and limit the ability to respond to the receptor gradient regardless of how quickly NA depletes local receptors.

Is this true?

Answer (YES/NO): NO